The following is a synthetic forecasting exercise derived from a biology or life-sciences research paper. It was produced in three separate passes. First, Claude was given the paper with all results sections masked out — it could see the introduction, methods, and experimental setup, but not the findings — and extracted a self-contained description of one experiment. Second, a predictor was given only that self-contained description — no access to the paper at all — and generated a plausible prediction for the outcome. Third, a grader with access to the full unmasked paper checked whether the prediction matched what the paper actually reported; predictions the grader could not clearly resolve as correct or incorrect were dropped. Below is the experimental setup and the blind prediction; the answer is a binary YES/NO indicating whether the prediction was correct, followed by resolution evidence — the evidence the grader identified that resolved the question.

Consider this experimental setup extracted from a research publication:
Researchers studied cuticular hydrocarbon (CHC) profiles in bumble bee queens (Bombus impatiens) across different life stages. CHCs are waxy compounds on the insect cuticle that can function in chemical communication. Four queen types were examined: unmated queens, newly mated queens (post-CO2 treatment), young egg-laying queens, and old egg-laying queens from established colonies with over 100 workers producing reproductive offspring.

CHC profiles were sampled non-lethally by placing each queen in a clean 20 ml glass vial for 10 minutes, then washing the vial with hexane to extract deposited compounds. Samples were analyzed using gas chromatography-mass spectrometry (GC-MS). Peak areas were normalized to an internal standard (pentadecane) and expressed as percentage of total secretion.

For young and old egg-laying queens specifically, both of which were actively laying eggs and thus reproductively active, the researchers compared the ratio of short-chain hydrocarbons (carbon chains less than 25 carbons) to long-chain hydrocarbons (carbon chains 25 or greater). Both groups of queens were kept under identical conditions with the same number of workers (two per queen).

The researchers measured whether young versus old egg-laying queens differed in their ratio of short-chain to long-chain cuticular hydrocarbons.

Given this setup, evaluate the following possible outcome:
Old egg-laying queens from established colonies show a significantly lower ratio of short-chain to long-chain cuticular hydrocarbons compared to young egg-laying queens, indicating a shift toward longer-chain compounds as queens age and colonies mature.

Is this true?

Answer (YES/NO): NO